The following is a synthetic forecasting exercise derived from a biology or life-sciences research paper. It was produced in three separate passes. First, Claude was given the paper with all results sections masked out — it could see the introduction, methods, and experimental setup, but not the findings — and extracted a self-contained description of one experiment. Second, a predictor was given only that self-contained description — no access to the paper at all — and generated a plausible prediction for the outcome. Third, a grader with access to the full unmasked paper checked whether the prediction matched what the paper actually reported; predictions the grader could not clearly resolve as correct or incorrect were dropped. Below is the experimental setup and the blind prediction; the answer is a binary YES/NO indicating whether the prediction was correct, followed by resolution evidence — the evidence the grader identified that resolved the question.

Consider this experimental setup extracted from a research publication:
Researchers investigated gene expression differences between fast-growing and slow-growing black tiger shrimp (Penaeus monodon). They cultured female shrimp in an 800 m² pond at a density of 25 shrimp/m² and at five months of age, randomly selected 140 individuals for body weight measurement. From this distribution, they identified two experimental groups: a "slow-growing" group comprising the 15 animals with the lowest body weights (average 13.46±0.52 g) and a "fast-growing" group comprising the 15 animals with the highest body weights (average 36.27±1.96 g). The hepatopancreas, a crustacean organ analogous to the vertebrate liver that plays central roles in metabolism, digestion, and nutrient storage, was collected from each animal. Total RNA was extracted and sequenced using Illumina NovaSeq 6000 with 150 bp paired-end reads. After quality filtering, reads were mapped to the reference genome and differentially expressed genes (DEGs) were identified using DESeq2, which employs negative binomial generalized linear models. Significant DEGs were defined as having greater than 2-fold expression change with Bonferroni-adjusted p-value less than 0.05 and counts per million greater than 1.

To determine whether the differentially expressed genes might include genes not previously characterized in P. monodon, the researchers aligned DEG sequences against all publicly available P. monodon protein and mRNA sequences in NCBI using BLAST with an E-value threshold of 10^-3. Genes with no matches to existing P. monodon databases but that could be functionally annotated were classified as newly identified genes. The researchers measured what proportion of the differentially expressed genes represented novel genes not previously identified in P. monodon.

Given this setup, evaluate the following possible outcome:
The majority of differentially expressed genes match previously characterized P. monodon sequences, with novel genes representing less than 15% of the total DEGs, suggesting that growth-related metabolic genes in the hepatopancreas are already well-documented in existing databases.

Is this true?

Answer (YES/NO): YES